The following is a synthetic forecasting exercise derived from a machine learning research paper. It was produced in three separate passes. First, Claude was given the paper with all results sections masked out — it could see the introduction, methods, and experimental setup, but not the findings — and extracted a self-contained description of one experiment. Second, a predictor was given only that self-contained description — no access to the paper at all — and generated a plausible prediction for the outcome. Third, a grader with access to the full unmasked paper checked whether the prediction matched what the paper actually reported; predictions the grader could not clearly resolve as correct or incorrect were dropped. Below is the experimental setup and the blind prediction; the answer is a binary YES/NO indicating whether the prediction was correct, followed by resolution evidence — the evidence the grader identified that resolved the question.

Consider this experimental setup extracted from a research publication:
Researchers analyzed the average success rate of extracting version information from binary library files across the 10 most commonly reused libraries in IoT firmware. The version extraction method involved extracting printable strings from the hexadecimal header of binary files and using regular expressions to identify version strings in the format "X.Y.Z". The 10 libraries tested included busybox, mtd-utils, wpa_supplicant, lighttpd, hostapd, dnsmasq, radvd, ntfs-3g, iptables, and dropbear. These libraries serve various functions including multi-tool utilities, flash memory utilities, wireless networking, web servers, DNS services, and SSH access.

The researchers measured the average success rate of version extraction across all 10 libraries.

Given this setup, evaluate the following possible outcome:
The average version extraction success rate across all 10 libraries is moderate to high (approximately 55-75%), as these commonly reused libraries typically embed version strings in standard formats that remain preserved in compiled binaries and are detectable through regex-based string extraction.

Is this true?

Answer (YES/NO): NO